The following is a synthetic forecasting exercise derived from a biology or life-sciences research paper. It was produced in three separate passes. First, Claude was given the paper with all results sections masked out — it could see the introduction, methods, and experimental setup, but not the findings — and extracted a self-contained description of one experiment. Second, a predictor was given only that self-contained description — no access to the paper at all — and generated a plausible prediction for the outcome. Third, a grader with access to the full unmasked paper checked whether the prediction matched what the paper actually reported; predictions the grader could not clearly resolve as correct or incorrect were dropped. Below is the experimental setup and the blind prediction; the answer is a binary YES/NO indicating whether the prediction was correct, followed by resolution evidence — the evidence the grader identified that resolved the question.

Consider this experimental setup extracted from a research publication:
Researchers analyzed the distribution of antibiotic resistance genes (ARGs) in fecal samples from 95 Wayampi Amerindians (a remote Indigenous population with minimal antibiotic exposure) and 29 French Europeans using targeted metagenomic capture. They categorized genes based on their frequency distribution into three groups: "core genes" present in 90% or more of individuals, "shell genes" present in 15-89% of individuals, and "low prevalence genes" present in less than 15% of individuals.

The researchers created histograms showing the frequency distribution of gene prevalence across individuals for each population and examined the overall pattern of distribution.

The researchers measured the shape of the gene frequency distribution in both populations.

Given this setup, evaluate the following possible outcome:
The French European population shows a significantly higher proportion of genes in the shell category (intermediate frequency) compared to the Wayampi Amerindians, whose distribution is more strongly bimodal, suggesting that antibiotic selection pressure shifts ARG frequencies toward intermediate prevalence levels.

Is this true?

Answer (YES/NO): NO